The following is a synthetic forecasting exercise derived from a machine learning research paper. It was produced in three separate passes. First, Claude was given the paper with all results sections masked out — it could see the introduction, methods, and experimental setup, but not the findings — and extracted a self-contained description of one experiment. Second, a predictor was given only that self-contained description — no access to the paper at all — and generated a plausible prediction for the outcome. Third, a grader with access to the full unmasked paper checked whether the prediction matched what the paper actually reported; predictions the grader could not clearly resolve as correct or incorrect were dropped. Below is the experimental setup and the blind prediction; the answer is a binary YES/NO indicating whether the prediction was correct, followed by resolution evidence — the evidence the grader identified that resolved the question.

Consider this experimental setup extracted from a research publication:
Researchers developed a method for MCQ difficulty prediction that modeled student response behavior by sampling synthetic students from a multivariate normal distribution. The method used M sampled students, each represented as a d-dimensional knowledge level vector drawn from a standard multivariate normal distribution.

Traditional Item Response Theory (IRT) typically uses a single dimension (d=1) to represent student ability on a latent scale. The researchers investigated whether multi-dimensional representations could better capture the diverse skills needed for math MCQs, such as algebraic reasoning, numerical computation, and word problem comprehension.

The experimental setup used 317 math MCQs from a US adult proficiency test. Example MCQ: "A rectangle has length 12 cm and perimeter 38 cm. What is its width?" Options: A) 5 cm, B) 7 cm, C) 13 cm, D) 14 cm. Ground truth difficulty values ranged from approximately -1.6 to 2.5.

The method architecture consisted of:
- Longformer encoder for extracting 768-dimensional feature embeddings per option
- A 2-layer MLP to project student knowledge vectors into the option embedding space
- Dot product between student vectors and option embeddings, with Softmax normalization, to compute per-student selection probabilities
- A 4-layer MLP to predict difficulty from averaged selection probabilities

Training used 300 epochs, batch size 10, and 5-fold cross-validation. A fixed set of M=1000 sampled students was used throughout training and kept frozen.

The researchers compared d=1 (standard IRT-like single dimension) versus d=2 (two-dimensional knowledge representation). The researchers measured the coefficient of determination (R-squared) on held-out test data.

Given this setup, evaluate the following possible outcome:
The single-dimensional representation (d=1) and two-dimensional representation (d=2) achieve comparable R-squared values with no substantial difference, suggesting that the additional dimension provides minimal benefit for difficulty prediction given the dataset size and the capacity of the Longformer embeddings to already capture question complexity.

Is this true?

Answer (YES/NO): NO